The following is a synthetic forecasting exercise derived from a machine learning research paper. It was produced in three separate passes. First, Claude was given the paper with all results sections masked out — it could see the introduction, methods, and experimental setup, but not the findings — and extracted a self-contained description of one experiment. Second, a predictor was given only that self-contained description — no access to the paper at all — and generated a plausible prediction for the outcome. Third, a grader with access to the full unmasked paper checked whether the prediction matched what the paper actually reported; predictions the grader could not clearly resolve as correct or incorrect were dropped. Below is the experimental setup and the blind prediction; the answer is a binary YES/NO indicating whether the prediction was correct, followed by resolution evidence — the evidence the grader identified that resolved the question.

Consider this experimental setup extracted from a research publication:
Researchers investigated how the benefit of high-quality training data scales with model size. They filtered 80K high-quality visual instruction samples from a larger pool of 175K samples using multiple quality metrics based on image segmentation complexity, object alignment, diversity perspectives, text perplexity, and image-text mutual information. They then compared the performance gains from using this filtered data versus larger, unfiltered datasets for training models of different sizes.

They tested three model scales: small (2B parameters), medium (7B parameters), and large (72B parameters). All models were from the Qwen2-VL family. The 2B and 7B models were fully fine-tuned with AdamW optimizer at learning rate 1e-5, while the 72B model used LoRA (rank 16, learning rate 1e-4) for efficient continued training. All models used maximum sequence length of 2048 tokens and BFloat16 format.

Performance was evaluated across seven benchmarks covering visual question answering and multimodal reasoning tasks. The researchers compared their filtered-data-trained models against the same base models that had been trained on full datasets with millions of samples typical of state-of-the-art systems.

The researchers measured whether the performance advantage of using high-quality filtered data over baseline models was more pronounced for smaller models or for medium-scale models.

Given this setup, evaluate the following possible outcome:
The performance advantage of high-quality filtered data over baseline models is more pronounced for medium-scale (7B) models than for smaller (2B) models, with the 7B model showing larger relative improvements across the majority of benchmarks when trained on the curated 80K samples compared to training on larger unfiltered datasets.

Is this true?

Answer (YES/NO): NO